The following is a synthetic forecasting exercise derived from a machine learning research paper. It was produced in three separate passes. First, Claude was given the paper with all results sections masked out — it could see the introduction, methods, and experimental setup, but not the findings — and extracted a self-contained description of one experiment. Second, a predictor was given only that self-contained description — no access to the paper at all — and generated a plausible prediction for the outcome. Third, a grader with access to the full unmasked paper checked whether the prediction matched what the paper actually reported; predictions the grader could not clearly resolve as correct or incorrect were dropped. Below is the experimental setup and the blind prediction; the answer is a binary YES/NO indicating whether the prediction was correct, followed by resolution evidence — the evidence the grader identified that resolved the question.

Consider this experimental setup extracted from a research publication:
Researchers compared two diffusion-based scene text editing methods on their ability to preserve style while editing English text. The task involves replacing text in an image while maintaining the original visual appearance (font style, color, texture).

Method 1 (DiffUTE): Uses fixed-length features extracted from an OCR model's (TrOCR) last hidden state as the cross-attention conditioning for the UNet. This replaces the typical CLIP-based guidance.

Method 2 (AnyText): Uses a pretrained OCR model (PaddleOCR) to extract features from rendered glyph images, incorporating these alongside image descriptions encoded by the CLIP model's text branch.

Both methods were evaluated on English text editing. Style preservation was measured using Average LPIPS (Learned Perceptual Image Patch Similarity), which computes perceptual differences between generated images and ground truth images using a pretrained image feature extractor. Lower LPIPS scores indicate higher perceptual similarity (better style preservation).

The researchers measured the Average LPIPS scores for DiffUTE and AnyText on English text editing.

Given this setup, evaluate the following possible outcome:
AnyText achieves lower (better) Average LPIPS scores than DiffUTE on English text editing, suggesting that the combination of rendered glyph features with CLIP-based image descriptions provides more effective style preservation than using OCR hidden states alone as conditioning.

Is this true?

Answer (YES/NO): YES